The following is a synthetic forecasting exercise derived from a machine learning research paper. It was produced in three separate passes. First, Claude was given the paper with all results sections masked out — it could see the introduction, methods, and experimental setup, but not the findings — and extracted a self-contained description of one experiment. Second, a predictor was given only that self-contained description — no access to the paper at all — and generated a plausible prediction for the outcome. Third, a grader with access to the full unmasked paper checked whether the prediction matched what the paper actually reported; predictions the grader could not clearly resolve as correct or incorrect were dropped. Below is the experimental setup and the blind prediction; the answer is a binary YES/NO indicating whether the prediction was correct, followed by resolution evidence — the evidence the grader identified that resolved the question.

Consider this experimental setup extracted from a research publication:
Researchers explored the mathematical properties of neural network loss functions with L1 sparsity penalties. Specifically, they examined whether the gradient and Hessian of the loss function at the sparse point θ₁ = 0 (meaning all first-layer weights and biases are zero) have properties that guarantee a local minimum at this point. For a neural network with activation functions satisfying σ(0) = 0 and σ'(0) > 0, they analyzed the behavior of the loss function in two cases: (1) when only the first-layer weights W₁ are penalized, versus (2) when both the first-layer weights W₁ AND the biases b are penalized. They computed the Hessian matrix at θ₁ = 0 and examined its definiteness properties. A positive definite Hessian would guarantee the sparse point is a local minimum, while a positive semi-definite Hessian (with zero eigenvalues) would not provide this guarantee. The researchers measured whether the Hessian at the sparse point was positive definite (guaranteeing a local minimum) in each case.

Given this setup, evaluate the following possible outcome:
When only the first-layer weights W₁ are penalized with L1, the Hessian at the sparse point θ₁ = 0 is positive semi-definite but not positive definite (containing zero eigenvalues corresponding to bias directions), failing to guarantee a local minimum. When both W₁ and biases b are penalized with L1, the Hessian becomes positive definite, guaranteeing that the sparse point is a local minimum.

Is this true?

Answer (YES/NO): NO